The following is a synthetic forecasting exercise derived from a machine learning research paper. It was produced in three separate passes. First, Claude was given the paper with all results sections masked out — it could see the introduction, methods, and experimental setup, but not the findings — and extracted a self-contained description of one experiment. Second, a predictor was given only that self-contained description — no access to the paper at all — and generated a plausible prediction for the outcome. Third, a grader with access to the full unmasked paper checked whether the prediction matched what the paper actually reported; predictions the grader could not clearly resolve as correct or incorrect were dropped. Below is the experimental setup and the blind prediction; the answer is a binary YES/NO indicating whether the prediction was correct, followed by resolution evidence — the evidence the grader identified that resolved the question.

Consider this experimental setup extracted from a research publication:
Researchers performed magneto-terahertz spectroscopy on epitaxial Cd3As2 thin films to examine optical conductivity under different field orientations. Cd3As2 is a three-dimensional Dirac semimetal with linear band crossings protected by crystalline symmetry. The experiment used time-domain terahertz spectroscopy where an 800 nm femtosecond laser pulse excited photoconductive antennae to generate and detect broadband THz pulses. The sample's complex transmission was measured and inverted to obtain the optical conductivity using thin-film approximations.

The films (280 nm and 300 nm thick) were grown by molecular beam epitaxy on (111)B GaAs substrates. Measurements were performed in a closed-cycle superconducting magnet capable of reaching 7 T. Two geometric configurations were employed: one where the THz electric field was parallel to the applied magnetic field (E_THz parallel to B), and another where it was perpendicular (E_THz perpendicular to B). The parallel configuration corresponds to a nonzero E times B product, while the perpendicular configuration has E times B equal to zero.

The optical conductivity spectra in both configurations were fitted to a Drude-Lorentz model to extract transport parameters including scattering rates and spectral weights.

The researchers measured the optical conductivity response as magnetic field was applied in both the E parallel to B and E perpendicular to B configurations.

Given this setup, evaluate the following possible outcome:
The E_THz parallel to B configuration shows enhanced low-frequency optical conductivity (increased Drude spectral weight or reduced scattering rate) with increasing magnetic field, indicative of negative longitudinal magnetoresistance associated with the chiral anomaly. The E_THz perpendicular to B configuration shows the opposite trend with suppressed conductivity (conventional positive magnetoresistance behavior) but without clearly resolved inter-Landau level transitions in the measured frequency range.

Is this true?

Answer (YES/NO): YES